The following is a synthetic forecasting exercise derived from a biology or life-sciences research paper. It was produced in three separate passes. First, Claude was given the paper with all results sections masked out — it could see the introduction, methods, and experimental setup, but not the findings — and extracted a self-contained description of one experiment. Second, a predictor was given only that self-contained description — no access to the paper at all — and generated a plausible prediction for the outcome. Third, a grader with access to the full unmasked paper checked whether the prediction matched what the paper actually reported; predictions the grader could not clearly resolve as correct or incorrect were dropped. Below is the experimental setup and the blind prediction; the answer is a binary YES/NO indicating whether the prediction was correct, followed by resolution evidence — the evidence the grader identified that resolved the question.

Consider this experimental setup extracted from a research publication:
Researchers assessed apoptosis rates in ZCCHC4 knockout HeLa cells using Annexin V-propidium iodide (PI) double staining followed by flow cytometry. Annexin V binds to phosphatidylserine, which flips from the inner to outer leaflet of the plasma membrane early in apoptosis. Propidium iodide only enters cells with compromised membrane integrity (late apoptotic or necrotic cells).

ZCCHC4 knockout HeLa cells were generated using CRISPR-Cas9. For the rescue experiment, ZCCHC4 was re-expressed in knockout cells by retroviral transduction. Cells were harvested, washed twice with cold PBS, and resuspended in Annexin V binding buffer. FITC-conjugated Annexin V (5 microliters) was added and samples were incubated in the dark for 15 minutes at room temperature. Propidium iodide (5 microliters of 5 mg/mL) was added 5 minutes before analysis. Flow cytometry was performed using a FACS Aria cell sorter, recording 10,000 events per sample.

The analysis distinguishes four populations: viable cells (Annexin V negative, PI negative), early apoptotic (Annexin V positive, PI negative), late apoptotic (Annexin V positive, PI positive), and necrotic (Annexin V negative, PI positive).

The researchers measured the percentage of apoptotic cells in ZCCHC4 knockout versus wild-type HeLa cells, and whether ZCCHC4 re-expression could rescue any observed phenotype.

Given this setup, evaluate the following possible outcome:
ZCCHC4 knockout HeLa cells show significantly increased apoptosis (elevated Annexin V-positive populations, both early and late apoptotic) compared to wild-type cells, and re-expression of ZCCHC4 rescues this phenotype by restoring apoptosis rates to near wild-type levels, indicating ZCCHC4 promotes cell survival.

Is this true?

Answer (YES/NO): NO